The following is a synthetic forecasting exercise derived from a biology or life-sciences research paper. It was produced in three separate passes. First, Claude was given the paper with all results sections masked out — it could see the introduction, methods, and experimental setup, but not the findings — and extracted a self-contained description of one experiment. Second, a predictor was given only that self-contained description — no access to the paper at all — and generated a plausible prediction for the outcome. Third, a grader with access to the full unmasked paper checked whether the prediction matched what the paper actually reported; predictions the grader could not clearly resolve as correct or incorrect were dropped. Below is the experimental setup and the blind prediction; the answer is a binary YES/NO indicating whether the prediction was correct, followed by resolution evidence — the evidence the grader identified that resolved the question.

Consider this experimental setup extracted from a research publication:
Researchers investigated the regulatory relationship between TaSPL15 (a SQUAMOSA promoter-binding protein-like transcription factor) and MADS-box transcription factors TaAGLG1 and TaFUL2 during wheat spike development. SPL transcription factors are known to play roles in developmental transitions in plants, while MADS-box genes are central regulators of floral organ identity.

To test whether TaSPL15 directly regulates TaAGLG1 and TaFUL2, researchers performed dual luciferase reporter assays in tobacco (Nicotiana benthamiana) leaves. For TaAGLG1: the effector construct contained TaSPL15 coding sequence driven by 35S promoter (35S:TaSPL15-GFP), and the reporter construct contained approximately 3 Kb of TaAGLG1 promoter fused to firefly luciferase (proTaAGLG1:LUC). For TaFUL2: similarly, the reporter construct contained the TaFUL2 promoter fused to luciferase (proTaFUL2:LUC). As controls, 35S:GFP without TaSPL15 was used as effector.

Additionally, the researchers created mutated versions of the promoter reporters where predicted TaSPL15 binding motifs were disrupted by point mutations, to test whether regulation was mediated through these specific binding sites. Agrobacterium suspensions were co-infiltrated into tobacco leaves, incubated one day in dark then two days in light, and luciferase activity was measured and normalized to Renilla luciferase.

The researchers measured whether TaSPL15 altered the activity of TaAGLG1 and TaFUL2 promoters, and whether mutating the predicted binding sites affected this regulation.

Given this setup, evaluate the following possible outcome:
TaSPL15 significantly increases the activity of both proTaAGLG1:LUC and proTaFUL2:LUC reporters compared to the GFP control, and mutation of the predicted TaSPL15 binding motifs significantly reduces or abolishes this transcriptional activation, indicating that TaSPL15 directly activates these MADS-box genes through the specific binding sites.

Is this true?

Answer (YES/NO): NO